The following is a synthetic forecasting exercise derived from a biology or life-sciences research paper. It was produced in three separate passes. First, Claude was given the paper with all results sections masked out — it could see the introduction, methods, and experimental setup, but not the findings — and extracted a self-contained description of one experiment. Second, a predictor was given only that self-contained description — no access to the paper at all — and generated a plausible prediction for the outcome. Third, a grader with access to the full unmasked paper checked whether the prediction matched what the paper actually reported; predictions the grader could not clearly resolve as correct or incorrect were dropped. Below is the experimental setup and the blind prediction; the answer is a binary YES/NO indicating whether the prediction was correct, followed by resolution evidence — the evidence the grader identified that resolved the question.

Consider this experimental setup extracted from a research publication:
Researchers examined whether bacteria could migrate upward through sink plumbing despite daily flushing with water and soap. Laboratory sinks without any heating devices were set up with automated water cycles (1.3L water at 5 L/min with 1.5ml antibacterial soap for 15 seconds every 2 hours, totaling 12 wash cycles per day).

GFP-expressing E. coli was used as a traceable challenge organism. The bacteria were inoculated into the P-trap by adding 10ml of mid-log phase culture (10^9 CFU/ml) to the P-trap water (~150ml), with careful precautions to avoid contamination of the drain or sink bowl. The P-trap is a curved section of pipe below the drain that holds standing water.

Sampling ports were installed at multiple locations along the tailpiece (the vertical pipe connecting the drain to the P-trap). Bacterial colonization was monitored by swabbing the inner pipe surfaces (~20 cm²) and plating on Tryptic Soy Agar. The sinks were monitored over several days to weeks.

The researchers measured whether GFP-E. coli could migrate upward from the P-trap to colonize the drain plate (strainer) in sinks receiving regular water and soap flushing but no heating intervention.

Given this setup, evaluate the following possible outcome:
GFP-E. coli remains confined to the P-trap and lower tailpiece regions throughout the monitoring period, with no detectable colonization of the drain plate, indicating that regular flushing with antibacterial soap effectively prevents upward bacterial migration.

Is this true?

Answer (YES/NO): NO